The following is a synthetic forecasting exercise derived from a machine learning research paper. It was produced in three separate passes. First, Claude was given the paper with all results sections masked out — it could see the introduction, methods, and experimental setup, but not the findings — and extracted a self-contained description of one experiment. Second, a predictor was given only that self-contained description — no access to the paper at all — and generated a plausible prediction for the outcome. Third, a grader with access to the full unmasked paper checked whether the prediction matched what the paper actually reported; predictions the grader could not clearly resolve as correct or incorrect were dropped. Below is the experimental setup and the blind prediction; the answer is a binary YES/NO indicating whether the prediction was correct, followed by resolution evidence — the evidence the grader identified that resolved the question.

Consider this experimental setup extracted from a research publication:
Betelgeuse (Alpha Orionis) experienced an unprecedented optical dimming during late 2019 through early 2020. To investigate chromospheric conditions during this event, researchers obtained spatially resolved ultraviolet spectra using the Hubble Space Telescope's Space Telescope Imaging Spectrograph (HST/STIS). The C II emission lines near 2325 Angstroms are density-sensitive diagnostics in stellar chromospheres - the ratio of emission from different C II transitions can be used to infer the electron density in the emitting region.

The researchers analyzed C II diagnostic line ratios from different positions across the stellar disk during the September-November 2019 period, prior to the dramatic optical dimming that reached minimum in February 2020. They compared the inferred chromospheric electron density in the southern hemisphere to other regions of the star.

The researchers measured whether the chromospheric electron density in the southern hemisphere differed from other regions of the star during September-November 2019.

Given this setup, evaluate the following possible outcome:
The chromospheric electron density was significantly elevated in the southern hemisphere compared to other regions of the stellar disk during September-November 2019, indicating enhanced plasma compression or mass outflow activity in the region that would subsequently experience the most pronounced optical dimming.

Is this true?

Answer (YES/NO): YES